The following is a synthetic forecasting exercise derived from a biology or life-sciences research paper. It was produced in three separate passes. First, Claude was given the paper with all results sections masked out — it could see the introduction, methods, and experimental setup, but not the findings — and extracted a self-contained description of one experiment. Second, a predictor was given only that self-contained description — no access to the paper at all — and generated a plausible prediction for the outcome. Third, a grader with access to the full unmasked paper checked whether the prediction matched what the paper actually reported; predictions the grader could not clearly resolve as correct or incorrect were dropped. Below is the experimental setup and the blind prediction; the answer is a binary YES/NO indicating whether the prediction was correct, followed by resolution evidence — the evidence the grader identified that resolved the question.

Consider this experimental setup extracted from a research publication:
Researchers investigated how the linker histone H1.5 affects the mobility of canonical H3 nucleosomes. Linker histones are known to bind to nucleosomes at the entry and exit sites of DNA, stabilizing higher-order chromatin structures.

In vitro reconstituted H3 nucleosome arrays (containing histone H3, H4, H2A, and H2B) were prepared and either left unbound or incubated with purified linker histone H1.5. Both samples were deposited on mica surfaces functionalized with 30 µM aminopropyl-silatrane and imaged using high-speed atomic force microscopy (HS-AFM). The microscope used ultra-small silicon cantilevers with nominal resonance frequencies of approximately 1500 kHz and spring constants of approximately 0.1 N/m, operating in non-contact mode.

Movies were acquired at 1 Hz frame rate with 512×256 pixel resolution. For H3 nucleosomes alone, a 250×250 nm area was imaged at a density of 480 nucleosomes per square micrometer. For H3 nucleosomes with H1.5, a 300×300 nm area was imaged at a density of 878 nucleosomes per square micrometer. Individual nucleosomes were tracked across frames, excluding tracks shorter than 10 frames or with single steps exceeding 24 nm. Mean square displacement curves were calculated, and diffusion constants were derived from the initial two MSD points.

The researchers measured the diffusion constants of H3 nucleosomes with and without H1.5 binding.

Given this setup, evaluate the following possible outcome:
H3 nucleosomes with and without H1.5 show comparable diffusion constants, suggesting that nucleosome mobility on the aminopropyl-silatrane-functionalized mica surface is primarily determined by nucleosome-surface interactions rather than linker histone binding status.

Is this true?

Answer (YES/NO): NO